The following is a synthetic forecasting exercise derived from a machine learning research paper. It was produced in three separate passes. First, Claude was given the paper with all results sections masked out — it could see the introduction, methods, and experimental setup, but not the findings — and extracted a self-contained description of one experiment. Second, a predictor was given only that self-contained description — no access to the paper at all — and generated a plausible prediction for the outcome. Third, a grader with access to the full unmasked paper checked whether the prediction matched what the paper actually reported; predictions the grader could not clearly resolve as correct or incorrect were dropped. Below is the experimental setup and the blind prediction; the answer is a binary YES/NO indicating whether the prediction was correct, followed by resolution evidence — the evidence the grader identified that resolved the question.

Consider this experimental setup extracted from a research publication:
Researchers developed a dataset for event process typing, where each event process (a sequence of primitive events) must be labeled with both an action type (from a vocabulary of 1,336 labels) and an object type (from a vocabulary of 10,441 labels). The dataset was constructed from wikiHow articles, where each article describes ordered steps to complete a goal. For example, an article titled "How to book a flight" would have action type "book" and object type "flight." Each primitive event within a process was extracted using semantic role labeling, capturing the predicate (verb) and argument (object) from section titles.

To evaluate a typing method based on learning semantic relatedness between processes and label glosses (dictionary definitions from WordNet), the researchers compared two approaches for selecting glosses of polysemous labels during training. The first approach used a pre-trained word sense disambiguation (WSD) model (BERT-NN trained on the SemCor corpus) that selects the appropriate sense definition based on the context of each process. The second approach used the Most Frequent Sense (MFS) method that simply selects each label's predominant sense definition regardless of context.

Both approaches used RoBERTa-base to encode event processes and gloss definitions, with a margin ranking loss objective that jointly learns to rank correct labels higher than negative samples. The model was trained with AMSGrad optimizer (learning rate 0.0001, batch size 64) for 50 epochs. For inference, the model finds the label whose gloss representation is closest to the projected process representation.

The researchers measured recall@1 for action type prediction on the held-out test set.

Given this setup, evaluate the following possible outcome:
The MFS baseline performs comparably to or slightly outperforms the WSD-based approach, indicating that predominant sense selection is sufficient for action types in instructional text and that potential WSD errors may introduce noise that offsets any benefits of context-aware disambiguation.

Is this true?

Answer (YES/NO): NO